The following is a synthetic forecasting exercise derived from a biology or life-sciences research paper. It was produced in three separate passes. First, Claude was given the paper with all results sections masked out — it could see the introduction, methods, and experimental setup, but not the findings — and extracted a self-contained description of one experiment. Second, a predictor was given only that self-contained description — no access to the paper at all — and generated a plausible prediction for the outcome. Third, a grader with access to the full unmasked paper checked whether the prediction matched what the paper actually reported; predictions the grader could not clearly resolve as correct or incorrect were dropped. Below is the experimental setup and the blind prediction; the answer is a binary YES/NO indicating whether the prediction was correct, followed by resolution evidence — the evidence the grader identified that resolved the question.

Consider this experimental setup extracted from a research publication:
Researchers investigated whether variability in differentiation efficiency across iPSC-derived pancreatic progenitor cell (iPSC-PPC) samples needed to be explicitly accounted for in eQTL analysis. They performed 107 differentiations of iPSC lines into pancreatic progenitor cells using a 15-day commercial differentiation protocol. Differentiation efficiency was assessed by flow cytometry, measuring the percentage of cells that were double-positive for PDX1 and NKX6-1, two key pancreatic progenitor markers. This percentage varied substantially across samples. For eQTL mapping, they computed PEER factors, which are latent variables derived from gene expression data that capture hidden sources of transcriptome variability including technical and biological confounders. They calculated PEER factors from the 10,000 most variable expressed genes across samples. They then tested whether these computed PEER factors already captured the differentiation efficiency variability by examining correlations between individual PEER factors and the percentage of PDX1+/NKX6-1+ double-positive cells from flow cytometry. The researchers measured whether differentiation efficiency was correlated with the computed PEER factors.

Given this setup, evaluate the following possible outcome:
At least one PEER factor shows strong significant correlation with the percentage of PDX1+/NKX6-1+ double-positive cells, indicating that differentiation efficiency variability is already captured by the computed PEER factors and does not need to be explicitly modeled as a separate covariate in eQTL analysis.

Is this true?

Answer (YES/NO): YES